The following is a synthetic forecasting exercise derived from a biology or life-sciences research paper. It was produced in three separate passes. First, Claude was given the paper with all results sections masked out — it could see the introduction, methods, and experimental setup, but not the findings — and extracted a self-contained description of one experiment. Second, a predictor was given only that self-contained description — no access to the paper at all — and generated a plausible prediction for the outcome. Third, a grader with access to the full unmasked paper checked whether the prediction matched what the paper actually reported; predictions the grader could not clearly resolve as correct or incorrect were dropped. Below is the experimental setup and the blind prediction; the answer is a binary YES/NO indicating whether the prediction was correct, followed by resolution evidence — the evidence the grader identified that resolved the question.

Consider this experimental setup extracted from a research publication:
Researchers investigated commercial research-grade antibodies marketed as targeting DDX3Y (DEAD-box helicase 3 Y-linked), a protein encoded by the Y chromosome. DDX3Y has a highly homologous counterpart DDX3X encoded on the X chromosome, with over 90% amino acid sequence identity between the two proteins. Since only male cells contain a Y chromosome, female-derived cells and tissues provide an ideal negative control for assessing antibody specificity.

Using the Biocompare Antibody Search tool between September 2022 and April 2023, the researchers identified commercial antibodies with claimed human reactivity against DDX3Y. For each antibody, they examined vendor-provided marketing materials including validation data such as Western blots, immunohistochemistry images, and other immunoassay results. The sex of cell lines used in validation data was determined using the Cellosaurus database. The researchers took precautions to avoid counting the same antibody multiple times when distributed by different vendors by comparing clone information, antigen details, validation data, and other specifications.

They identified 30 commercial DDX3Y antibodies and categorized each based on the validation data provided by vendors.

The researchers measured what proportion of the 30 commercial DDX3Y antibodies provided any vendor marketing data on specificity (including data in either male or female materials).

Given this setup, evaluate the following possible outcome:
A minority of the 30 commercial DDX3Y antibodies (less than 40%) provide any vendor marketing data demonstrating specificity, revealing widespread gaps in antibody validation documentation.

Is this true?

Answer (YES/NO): NO